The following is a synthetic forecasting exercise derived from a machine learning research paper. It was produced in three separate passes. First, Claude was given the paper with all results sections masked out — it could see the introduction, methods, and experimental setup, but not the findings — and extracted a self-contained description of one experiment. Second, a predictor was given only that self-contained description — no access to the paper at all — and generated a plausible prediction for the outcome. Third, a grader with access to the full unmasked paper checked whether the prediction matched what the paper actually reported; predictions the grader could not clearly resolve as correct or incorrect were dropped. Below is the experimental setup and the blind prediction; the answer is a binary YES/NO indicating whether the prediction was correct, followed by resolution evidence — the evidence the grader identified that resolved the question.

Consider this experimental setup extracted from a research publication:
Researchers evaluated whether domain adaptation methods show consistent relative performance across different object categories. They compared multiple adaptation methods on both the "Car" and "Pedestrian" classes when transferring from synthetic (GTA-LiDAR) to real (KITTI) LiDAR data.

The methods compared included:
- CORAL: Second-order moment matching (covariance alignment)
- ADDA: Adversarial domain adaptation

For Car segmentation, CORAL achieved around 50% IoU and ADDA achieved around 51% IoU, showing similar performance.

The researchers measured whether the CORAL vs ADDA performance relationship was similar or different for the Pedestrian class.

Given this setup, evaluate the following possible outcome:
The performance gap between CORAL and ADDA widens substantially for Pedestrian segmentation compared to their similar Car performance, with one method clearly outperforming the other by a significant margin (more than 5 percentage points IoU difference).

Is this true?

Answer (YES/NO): NO